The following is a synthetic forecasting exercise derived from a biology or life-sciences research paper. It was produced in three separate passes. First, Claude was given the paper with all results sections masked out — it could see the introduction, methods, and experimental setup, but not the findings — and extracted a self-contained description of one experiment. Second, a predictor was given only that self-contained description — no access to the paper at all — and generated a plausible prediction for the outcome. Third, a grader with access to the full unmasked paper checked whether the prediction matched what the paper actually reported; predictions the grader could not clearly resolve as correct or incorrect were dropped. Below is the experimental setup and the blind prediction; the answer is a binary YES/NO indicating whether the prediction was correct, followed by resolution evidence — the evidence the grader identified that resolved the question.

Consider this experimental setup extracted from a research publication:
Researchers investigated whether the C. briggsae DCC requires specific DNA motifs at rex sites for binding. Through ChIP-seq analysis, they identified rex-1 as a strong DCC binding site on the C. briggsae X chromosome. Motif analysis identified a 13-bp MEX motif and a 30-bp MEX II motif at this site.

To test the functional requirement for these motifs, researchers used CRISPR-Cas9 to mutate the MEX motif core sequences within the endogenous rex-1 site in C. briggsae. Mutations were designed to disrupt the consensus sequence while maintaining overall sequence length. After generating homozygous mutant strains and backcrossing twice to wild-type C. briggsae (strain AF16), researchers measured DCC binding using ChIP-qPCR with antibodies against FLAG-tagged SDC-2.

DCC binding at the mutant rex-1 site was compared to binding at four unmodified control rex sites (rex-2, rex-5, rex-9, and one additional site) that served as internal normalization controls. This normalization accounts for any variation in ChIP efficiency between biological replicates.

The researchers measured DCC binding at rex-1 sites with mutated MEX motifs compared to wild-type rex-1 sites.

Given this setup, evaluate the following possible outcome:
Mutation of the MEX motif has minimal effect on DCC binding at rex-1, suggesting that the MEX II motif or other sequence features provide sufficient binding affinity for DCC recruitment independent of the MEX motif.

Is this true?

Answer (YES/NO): NO